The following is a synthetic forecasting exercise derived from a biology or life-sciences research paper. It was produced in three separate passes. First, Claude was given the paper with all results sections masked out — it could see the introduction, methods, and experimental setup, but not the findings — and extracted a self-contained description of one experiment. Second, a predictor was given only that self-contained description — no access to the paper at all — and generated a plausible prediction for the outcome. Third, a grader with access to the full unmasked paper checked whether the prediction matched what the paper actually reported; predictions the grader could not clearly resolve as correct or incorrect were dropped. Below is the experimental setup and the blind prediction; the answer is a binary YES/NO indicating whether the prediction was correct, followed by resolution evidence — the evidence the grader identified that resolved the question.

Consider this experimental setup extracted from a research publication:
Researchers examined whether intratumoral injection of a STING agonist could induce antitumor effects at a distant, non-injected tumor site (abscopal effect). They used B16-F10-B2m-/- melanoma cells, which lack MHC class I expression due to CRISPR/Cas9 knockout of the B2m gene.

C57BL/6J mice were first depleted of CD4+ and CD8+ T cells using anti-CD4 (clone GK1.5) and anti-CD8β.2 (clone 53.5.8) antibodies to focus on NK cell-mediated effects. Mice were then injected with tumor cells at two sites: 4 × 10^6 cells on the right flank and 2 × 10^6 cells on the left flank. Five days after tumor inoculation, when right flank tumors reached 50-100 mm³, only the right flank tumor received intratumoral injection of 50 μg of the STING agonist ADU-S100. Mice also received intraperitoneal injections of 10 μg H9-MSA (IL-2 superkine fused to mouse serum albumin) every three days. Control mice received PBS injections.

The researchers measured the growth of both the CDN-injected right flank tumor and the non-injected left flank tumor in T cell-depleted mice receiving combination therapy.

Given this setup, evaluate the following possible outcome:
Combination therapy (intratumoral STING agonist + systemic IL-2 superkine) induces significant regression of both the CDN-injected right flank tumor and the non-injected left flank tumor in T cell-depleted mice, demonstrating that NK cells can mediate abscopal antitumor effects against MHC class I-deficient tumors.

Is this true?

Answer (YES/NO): NO